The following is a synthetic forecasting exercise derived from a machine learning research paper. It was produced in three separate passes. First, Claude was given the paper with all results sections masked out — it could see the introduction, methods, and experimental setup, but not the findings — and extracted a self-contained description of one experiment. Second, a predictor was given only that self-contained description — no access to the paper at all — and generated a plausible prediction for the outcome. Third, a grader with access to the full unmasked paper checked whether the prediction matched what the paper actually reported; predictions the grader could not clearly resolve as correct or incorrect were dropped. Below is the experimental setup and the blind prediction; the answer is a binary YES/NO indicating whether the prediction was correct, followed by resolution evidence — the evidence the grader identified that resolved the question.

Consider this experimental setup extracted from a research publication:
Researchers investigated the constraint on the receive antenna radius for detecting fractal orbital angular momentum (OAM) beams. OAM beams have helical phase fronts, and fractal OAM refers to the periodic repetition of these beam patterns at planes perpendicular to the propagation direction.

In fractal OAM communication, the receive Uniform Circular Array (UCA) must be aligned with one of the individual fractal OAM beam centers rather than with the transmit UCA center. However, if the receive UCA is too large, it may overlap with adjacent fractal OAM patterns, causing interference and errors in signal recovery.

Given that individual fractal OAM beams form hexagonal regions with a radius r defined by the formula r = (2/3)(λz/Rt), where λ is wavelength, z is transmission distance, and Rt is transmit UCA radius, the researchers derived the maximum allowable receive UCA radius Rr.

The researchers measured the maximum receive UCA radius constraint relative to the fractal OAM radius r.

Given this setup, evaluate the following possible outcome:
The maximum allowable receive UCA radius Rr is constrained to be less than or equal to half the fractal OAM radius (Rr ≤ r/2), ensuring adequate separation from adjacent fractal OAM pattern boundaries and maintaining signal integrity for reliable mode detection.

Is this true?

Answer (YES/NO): NO